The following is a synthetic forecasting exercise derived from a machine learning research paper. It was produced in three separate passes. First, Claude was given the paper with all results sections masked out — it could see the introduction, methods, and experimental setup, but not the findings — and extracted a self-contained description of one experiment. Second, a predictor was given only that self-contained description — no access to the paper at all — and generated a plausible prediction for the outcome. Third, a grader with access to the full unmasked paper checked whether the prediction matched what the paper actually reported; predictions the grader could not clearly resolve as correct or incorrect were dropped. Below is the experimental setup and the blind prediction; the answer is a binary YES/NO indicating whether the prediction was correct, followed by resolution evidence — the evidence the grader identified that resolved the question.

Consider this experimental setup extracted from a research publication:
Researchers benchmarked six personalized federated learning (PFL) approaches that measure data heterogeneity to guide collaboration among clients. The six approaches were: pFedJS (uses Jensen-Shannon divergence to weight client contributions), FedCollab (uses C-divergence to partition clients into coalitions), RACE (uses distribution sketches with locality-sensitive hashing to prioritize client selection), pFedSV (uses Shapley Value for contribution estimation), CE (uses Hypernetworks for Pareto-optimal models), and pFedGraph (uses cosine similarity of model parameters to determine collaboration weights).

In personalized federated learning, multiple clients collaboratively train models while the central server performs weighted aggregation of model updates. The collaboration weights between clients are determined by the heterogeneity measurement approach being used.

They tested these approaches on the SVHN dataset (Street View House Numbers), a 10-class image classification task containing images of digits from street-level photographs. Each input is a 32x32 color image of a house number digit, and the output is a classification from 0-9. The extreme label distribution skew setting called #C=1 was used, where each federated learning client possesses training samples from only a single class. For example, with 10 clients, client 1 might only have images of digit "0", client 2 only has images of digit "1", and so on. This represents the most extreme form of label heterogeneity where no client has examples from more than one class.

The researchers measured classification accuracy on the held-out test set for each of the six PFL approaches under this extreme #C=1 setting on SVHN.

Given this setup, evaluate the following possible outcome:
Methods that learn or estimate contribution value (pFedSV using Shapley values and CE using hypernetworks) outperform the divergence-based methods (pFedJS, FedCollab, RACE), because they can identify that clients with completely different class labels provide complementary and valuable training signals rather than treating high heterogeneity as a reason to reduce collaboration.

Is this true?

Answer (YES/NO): NO